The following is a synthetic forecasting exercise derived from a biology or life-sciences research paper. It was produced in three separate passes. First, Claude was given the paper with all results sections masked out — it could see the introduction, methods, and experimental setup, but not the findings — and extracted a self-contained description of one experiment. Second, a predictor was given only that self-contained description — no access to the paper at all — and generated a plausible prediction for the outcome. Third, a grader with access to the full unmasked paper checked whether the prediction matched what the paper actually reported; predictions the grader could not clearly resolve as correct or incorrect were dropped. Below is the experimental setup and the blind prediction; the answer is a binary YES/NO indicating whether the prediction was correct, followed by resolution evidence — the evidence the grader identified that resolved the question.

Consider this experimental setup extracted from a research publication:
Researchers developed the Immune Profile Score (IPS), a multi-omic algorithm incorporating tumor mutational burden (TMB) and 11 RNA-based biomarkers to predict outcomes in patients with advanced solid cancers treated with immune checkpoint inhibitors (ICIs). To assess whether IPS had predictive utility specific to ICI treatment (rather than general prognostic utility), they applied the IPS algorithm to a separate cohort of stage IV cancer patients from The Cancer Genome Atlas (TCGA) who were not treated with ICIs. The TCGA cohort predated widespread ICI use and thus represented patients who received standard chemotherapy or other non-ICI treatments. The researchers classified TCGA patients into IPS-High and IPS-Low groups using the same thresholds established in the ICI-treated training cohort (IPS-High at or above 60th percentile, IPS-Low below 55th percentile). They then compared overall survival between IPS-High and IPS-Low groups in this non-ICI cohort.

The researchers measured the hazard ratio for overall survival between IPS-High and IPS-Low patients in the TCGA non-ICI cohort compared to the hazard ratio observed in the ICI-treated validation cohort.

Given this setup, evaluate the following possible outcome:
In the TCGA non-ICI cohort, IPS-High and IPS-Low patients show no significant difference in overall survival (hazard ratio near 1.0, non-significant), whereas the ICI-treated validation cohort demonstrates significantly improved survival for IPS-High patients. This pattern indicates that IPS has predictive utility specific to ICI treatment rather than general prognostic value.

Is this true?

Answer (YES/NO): NO